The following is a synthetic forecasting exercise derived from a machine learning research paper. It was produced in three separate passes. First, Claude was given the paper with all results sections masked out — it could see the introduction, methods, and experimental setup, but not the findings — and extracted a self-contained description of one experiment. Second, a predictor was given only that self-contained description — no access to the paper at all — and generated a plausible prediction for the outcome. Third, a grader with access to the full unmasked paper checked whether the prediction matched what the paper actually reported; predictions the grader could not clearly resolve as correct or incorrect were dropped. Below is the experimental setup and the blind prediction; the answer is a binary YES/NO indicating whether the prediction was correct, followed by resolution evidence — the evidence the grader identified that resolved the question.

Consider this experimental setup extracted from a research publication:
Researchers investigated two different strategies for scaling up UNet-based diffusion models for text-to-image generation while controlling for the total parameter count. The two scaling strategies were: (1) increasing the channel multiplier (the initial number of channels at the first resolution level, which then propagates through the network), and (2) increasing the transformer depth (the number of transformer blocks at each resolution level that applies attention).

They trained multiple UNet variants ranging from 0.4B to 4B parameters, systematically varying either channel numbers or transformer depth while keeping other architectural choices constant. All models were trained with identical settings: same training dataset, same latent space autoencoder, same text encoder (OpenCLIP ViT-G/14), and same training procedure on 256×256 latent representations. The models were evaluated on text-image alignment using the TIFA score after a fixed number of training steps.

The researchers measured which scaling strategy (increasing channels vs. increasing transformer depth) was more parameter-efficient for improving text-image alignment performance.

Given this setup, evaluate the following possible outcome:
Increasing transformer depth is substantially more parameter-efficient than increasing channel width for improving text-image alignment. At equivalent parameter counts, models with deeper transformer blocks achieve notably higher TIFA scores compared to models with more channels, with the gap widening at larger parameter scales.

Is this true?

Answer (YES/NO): NO